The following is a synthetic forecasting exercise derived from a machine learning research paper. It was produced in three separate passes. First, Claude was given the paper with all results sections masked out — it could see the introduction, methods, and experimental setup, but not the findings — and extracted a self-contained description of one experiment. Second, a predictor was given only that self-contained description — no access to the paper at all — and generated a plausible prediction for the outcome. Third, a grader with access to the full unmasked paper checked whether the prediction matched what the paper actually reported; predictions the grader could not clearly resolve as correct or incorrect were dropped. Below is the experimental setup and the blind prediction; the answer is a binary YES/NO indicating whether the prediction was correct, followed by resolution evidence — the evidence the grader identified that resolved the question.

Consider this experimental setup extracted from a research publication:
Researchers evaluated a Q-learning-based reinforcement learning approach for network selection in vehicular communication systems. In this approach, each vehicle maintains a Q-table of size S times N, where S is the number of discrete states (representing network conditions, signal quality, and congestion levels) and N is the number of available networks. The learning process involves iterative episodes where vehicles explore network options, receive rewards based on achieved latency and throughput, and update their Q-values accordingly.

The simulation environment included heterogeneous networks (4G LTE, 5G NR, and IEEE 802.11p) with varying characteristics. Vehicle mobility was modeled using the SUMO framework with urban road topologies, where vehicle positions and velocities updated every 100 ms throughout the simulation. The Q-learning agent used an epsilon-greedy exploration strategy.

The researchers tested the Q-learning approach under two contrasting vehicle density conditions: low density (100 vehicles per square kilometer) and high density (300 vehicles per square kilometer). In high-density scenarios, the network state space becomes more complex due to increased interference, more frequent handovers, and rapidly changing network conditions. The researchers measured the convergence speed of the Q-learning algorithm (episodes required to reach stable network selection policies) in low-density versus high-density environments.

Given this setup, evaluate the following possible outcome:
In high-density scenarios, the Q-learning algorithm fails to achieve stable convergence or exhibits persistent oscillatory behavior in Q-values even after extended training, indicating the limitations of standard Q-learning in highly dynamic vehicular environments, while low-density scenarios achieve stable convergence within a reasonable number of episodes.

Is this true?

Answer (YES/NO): NO